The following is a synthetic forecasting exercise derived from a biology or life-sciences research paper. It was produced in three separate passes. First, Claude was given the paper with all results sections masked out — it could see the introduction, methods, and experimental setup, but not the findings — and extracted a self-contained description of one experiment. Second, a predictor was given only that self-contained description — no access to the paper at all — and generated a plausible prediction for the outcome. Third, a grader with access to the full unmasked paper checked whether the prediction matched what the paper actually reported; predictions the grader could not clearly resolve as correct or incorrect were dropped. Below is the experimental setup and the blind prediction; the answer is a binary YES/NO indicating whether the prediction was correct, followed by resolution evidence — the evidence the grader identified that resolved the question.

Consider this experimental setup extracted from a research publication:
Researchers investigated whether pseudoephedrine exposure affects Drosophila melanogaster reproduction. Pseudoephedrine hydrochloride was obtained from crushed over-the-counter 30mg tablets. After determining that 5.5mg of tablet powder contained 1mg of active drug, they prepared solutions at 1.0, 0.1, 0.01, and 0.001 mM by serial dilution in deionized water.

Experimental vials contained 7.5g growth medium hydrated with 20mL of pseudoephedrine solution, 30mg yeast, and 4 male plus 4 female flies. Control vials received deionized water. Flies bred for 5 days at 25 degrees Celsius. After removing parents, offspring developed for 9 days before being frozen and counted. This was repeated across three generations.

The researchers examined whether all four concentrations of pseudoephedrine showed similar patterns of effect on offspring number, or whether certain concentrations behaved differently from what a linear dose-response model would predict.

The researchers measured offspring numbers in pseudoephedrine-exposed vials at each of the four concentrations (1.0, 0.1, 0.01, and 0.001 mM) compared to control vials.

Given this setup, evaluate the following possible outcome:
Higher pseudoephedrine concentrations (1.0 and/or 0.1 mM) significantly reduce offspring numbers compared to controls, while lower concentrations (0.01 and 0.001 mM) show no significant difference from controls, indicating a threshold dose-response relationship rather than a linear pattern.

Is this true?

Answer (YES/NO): NO